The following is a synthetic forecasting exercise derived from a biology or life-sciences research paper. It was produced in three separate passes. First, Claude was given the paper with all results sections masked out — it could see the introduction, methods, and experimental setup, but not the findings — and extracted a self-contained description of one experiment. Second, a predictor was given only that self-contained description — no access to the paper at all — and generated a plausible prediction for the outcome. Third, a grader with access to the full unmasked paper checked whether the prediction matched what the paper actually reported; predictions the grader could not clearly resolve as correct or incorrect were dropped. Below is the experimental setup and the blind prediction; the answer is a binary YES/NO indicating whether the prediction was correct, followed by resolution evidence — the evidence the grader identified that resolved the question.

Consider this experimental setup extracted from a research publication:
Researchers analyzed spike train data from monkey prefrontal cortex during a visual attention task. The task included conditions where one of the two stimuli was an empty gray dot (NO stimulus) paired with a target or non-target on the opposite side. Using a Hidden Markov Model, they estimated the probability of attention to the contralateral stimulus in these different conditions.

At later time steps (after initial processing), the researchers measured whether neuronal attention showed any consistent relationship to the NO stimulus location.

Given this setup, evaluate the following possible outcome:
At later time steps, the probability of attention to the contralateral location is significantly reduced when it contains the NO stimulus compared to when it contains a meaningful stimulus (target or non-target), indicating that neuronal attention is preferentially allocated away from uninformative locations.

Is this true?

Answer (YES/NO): YES